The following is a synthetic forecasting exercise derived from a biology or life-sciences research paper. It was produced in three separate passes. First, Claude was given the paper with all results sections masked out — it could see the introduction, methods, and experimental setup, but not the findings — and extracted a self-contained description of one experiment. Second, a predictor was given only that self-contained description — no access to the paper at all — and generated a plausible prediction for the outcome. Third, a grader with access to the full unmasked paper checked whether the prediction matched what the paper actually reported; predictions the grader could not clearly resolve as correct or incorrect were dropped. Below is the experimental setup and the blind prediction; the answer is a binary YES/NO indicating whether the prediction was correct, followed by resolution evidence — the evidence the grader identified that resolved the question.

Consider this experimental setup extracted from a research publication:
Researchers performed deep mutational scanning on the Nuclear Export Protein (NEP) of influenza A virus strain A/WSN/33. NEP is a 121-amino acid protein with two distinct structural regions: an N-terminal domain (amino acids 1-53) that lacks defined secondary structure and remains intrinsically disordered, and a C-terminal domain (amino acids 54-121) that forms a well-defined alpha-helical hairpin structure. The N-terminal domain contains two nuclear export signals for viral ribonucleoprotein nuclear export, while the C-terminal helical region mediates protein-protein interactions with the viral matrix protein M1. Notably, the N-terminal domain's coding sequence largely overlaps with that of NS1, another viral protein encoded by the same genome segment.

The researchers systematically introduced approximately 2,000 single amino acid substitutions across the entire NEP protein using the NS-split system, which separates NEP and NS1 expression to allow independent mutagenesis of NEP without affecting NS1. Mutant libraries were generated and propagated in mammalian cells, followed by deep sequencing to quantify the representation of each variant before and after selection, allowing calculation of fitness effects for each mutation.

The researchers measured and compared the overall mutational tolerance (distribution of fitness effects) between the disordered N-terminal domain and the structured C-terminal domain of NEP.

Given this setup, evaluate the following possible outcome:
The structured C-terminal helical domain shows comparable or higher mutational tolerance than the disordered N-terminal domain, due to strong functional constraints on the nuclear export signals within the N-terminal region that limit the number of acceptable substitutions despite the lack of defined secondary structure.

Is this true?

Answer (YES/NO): NO